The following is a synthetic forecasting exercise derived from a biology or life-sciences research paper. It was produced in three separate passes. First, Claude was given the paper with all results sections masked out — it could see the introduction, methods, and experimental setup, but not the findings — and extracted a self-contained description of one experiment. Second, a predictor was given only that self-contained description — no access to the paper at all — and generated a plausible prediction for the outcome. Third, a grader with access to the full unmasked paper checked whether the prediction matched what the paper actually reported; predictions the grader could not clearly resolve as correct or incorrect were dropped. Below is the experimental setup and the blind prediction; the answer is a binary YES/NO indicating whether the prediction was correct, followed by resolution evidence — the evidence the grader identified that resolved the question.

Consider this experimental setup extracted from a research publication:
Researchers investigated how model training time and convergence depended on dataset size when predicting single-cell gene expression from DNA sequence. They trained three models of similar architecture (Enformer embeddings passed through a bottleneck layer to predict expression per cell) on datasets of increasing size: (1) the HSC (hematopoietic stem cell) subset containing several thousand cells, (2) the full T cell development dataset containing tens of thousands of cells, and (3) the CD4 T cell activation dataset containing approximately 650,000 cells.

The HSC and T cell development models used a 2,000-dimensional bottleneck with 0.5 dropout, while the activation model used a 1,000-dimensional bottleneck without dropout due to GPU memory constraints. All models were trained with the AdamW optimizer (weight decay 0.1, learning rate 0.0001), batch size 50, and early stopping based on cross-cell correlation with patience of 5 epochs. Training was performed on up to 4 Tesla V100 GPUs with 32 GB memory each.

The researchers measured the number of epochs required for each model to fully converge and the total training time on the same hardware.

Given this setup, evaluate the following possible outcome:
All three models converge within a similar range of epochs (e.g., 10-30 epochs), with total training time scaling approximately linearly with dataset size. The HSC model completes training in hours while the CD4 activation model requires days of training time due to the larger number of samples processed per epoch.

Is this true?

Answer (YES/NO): NO